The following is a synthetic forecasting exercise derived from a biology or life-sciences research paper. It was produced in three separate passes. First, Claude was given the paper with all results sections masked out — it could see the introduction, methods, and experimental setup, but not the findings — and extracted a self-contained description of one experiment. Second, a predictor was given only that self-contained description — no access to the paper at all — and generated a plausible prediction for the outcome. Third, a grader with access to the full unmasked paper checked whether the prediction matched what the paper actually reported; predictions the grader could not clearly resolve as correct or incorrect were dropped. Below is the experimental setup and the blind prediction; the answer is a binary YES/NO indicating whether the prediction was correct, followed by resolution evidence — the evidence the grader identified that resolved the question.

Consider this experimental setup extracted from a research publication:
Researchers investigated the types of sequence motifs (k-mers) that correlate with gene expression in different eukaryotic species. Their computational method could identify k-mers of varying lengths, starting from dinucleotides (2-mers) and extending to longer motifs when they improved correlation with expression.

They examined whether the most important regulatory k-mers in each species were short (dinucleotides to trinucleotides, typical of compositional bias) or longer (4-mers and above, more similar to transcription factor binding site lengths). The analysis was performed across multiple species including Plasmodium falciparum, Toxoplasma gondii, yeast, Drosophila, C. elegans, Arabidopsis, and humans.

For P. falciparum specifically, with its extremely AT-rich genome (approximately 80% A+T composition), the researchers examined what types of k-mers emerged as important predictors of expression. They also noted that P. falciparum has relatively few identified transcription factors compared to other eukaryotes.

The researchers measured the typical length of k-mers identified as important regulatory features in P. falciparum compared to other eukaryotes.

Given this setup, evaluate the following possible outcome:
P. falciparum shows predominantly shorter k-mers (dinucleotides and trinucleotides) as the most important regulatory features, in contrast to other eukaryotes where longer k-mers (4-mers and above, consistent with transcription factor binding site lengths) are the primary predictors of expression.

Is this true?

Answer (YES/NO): NO